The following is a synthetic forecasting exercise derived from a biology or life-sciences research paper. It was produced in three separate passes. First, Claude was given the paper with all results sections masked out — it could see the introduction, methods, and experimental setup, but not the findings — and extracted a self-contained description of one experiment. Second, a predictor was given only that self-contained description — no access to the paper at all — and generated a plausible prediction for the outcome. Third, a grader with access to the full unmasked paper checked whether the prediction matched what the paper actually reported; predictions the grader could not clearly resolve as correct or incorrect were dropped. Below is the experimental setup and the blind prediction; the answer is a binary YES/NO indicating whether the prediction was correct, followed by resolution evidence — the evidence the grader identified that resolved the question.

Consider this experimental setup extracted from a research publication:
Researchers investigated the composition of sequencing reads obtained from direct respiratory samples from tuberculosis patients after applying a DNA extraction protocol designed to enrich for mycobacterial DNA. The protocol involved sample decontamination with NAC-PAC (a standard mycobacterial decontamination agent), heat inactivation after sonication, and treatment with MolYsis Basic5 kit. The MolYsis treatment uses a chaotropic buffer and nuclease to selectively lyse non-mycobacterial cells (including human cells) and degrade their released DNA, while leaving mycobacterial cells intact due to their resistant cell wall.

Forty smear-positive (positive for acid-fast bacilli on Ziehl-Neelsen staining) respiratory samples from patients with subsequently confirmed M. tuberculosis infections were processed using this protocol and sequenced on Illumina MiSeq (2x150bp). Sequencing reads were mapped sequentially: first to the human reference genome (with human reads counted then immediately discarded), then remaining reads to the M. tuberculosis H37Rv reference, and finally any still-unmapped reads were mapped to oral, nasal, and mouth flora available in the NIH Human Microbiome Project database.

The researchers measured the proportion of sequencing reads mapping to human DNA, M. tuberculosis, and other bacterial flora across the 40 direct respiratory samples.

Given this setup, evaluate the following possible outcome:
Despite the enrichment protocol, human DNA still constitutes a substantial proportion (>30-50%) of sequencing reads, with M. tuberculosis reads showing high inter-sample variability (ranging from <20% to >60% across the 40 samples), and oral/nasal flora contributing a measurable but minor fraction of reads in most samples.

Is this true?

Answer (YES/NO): NO